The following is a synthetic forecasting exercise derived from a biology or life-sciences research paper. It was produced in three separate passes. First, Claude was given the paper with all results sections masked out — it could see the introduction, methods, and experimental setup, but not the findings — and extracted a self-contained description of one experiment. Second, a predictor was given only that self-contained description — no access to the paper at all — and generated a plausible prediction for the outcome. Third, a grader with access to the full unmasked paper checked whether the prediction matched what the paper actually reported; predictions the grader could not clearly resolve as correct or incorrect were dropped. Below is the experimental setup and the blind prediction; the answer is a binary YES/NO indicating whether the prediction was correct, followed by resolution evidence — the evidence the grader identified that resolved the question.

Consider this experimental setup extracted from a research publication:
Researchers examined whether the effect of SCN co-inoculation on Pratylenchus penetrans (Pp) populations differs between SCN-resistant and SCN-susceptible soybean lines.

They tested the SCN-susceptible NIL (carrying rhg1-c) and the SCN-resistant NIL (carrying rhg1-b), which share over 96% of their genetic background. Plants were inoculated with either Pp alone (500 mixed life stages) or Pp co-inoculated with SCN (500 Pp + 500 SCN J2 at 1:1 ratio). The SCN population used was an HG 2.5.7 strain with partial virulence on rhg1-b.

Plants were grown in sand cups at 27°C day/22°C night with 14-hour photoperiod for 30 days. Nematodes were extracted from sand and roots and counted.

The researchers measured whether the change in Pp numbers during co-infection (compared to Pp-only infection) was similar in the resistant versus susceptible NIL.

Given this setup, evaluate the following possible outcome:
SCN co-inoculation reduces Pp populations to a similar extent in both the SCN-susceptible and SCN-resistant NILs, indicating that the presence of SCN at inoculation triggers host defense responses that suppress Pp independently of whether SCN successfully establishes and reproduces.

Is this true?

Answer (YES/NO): NO